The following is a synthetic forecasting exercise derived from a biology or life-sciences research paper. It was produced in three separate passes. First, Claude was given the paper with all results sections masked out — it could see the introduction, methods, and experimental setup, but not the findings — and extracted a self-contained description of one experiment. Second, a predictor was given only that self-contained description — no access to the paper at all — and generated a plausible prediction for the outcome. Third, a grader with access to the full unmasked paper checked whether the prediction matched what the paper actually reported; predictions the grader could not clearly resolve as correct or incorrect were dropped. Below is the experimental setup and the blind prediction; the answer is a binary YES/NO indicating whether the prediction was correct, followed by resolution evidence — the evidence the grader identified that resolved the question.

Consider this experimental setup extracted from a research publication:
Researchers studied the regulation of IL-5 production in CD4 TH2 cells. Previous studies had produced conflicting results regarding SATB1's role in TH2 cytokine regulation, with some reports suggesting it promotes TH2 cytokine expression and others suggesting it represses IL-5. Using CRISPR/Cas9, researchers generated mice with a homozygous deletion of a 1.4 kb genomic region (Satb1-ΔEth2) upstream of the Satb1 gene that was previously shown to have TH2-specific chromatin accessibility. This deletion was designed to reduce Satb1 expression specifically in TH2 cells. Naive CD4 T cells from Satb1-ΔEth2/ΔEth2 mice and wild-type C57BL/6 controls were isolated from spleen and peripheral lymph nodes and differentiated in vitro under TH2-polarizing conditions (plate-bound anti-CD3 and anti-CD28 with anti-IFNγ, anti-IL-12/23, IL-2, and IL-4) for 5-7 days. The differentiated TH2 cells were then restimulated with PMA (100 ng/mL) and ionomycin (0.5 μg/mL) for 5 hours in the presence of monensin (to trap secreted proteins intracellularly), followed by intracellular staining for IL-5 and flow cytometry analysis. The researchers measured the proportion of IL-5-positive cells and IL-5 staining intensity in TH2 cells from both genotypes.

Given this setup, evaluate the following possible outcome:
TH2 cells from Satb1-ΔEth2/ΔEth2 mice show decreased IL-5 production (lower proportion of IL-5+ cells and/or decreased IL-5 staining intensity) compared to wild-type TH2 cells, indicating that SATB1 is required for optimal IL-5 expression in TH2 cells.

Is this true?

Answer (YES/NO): NO